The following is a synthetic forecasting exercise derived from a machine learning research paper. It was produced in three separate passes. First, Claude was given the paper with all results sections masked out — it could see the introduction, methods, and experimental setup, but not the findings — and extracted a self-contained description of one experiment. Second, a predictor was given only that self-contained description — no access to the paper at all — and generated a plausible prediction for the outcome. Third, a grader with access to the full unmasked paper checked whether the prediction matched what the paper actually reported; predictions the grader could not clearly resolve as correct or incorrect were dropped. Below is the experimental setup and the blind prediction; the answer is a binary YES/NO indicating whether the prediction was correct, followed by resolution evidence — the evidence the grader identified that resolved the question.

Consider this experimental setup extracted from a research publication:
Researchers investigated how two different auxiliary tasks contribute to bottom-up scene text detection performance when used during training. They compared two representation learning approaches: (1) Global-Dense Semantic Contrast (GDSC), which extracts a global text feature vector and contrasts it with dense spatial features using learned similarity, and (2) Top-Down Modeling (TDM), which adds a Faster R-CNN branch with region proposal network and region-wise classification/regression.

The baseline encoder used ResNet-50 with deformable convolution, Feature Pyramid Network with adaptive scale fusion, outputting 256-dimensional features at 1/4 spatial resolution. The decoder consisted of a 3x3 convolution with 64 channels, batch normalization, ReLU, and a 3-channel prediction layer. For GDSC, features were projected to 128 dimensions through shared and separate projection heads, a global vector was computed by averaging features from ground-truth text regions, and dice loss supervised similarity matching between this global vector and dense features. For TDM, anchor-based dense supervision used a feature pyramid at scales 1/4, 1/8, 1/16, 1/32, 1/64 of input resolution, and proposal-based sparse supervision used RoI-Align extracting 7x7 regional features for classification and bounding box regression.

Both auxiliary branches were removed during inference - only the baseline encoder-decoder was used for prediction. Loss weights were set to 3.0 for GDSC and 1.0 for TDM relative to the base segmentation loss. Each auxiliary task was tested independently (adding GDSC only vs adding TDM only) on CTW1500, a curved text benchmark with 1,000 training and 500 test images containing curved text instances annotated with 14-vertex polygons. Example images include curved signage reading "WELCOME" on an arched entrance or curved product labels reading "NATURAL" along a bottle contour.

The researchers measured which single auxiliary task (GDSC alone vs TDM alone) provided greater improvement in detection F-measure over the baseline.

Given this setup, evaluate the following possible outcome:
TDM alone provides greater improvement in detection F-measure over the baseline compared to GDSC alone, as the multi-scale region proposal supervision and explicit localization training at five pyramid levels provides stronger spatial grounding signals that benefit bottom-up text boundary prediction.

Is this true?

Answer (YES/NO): YES